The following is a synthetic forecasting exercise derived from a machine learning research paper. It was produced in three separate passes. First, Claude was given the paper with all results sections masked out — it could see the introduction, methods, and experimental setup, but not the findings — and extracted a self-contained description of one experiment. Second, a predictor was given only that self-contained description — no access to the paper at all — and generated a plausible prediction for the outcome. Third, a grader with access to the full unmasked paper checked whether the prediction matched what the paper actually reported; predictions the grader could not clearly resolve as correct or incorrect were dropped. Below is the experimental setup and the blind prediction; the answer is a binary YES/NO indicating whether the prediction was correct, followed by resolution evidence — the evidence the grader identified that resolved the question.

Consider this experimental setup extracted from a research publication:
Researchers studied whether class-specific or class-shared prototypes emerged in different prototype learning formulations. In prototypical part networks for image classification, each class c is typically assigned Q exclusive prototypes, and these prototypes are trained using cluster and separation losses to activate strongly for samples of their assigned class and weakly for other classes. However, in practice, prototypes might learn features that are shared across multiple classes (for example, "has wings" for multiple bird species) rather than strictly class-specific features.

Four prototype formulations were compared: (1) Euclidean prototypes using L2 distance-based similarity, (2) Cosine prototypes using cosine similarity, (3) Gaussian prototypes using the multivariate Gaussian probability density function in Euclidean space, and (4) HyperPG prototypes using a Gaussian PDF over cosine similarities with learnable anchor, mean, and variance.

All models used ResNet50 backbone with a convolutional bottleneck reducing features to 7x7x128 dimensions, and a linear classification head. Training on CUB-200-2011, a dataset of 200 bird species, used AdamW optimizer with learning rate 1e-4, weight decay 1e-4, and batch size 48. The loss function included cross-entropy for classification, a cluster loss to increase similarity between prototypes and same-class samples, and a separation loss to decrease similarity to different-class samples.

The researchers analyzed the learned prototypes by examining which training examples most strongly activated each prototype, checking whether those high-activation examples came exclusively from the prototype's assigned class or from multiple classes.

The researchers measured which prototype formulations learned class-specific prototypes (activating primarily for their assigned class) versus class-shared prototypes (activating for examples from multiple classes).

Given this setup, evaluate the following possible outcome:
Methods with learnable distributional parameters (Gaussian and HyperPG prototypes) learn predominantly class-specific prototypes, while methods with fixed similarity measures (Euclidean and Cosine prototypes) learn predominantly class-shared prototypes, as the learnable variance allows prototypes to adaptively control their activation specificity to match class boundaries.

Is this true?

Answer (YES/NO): NO